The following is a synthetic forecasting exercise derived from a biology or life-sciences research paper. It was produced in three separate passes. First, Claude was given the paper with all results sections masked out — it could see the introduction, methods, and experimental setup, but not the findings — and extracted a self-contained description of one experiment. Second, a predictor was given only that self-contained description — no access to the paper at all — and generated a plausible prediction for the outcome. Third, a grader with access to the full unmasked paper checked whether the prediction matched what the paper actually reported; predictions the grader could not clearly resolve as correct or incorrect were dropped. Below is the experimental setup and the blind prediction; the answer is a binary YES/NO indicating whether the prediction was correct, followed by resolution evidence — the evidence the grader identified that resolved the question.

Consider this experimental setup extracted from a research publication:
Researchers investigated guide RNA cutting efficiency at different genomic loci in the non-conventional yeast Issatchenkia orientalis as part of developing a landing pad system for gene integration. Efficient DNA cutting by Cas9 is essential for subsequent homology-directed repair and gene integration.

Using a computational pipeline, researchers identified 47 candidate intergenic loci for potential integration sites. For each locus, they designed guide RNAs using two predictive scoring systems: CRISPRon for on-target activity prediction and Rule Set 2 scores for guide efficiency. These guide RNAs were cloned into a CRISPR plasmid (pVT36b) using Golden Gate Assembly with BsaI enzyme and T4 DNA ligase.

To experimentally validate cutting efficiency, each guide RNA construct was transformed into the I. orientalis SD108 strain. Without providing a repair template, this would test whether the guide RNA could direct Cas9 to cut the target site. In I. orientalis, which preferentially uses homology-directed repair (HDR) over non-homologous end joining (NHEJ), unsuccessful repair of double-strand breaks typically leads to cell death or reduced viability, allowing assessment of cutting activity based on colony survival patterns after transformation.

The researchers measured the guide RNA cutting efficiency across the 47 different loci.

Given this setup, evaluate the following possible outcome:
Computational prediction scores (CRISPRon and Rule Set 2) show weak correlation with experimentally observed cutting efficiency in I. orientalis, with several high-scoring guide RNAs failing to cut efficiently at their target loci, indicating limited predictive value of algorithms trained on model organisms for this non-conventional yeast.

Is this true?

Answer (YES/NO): YES